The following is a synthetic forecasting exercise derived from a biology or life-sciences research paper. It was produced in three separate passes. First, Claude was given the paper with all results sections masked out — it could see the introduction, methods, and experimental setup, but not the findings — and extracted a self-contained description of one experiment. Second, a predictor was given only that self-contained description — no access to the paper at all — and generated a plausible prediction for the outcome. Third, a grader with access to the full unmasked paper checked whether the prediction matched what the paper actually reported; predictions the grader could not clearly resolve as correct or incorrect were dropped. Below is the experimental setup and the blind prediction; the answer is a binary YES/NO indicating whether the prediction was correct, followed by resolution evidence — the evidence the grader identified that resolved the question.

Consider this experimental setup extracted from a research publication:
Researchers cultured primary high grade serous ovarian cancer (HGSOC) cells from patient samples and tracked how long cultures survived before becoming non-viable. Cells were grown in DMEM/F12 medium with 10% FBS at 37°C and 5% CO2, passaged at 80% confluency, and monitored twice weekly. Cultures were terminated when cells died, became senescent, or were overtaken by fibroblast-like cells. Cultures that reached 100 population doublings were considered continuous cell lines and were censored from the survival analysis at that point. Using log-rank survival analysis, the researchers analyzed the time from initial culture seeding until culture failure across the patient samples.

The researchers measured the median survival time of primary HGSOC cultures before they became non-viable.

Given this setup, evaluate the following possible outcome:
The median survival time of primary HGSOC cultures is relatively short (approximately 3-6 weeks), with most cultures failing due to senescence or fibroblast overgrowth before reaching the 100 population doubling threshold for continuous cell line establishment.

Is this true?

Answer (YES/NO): YES